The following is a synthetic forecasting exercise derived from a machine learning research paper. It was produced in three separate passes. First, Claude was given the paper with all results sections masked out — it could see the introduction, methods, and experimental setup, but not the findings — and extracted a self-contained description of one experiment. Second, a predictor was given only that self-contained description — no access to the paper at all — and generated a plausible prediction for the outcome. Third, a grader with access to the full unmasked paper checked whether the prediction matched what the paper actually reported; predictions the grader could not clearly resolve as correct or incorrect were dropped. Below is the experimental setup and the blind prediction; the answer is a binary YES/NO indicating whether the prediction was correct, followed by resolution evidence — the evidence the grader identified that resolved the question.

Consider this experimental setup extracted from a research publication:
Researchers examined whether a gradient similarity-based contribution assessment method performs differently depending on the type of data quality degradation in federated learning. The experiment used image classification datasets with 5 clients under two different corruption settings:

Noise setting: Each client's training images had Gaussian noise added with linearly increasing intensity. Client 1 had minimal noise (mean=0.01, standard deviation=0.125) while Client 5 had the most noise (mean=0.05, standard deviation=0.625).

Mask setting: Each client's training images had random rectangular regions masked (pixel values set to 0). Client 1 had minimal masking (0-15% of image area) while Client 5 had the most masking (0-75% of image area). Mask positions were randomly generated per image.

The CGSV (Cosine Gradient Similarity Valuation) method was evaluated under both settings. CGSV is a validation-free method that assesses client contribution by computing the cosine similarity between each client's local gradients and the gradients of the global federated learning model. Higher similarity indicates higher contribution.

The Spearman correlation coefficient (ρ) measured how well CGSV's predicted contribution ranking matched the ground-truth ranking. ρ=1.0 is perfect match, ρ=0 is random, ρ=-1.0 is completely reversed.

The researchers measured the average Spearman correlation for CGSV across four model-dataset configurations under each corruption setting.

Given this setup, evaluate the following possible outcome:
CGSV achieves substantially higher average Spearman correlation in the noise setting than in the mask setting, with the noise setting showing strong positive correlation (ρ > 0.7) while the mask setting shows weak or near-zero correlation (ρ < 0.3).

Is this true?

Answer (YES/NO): NO